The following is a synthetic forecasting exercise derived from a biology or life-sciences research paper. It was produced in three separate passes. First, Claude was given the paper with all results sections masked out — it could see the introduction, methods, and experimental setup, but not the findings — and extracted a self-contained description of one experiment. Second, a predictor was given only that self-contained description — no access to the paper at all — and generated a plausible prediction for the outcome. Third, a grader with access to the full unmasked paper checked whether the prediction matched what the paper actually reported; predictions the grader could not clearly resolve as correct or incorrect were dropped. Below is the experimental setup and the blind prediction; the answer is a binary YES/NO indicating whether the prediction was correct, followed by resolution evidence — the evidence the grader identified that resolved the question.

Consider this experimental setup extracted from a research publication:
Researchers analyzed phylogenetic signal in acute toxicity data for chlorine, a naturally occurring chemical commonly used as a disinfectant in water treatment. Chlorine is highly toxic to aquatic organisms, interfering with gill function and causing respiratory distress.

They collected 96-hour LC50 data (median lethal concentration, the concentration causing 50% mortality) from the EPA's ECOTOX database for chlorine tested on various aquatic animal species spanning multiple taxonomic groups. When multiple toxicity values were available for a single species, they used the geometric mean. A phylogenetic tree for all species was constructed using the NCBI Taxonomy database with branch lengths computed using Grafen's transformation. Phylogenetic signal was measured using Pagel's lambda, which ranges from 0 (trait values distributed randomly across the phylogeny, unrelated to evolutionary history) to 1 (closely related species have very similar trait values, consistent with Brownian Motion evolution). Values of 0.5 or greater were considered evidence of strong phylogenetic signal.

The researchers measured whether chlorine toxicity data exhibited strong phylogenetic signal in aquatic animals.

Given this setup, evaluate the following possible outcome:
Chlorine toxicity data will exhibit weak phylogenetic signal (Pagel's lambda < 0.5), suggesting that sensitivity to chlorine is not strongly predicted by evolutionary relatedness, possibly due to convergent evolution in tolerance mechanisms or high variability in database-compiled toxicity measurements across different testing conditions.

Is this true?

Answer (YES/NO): NO